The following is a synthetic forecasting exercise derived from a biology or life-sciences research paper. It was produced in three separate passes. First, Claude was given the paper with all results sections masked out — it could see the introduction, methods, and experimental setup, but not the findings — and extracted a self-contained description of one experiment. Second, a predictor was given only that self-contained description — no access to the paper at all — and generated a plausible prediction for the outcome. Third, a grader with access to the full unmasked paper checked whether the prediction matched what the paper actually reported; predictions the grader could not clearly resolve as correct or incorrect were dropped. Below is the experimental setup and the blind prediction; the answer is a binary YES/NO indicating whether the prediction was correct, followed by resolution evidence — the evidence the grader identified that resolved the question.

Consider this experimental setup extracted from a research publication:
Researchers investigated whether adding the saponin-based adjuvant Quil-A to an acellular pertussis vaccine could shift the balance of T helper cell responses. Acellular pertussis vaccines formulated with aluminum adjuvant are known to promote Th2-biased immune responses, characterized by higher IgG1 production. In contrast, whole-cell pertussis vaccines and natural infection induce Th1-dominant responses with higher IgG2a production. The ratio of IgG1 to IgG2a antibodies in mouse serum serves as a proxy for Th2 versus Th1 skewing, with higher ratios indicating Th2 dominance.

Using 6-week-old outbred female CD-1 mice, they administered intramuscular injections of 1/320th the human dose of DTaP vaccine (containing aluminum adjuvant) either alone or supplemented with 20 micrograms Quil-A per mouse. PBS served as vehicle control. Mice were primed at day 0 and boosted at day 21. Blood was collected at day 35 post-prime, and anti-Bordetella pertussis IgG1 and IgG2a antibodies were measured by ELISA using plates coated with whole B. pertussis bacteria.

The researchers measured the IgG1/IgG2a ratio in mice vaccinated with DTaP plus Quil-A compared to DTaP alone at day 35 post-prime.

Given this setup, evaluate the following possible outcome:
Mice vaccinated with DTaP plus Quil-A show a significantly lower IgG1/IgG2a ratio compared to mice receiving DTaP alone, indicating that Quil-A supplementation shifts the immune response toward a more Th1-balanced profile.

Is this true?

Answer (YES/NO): YES